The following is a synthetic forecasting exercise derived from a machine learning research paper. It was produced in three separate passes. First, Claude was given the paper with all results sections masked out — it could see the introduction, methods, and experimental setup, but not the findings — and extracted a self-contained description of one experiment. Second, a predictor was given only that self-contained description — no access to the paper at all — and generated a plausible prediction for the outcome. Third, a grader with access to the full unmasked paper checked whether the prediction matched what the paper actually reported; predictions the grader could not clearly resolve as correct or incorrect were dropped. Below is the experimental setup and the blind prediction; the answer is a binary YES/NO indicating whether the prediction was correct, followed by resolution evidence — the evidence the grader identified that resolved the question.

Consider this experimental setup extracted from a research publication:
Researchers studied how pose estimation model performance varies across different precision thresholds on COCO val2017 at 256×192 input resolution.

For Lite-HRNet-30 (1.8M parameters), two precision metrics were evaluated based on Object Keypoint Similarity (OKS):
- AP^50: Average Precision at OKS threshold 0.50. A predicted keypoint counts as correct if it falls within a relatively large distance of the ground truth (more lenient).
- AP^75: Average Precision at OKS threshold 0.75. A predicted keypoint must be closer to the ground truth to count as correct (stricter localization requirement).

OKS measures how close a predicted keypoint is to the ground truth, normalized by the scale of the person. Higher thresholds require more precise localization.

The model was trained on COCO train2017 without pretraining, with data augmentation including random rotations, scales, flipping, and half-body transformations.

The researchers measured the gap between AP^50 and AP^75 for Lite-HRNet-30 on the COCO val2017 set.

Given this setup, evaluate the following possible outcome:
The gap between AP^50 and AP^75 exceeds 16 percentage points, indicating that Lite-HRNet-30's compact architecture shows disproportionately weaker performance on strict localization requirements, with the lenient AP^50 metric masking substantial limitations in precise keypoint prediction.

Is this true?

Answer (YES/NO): NO